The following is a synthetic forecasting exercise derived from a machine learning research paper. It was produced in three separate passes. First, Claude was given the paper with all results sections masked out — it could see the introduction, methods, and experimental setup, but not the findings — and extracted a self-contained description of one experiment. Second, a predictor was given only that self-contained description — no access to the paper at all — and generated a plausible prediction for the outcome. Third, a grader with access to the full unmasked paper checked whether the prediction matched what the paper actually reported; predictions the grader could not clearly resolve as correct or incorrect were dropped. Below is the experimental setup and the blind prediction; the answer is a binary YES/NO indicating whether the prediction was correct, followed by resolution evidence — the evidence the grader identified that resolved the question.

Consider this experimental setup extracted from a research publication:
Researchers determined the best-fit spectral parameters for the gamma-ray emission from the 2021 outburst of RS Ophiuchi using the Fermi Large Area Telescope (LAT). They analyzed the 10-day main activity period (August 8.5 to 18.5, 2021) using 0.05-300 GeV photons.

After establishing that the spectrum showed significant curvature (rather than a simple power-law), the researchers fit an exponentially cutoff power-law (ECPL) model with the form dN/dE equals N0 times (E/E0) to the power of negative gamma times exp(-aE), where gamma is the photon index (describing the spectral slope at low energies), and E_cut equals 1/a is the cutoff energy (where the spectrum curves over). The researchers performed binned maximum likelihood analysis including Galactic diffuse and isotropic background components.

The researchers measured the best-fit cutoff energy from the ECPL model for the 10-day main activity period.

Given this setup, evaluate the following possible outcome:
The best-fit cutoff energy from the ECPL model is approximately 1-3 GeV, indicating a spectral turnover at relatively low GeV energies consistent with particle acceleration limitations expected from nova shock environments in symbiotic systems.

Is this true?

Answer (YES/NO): NO